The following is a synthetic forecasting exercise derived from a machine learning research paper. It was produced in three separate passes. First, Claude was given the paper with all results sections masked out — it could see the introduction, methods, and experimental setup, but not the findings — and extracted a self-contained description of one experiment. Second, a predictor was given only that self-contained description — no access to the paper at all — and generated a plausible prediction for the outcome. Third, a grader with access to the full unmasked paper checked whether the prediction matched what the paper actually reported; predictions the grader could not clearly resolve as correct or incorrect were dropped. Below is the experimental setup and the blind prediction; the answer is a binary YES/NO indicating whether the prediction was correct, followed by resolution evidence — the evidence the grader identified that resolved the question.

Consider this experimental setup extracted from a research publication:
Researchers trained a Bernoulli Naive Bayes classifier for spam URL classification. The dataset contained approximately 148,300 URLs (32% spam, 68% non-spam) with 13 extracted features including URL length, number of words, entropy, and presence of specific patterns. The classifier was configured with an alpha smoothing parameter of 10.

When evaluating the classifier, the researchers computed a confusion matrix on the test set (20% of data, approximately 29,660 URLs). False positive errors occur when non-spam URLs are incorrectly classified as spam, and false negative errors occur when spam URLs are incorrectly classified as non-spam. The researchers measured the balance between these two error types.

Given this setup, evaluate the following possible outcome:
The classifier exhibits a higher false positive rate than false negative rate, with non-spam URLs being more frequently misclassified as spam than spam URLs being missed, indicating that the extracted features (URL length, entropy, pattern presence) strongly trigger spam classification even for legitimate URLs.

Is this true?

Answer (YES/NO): YES